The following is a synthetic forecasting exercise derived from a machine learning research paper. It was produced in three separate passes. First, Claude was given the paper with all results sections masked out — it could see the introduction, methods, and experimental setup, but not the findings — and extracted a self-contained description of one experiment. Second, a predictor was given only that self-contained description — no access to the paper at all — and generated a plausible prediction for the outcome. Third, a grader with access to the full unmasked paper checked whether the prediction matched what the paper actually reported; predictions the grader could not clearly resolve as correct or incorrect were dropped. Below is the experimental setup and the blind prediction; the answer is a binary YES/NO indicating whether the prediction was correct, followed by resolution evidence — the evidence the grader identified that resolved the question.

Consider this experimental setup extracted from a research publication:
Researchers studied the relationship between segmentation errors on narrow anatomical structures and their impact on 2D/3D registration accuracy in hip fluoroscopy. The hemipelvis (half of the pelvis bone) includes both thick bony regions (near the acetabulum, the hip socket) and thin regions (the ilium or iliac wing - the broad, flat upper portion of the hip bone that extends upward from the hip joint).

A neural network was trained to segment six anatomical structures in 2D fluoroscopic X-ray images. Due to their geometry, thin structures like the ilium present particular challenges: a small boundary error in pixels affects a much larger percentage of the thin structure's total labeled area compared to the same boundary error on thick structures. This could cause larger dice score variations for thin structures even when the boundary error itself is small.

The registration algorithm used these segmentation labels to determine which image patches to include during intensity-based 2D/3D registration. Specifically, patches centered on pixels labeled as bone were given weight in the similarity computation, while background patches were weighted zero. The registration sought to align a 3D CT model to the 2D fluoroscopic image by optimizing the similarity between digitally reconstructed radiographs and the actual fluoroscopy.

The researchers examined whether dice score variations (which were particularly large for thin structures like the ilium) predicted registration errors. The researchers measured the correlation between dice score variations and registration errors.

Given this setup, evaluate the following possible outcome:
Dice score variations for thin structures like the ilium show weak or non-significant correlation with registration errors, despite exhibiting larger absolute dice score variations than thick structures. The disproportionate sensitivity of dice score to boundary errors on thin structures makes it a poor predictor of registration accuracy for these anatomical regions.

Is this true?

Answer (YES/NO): YES